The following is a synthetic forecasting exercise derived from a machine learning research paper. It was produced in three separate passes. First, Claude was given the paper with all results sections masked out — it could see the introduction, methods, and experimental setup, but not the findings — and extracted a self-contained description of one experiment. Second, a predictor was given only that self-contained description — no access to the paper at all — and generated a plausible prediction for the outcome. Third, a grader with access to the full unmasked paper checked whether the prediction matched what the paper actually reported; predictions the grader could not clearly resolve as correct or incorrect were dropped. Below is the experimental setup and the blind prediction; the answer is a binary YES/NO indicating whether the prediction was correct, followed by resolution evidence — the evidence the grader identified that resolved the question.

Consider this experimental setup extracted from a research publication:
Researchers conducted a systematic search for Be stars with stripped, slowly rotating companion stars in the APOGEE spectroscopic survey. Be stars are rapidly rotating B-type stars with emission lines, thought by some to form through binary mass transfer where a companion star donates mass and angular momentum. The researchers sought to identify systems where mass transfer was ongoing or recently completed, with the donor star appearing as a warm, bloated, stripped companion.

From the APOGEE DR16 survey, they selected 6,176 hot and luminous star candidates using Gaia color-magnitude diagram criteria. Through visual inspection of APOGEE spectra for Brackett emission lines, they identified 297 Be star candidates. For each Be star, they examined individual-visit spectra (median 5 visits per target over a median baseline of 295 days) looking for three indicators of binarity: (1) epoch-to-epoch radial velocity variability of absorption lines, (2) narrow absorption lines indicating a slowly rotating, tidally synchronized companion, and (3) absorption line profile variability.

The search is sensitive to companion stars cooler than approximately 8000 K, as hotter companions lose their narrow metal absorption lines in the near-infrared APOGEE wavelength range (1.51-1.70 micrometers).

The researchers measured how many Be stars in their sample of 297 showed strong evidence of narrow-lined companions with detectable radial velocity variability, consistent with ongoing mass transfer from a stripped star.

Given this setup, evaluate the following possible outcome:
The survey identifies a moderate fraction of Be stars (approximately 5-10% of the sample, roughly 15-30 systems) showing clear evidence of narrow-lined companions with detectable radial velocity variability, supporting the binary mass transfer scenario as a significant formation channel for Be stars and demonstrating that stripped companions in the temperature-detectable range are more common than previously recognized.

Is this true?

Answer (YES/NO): NO